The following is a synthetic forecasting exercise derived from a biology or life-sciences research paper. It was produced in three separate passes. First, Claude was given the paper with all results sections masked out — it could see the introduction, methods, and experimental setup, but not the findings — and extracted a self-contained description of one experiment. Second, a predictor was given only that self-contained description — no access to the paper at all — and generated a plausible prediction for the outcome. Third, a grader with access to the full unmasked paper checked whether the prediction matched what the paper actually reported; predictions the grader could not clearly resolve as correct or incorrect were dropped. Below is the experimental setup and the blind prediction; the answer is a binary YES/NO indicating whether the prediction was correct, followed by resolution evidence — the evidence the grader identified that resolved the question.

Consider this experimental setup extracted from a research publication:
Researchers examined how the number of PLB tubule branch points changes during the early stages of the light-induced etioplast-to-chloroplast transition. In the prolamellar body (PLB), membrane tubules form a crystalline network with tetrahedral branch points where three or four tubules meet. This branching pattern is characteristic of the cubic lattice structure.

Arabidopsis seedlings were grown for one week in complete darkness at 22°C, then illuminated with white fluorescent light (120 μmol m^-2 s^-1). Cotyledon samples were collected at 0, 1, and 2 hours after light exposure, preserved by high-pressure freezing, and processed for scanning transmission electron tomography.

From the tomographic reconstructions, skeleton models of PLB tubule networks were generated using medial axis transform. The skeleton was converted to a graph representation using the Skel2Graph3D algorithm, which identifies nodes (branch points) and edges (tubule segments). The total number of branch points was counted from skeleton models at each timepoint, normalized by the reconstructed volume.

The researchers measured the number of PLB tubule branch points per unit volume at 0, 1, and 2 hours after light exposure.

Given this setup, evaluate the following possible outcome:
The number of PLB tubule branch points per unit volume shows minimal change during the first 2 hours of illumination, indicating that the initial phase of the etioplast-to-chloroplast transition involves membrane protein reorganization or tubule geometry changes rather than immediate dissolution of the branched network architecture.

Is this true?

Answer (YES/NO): NO